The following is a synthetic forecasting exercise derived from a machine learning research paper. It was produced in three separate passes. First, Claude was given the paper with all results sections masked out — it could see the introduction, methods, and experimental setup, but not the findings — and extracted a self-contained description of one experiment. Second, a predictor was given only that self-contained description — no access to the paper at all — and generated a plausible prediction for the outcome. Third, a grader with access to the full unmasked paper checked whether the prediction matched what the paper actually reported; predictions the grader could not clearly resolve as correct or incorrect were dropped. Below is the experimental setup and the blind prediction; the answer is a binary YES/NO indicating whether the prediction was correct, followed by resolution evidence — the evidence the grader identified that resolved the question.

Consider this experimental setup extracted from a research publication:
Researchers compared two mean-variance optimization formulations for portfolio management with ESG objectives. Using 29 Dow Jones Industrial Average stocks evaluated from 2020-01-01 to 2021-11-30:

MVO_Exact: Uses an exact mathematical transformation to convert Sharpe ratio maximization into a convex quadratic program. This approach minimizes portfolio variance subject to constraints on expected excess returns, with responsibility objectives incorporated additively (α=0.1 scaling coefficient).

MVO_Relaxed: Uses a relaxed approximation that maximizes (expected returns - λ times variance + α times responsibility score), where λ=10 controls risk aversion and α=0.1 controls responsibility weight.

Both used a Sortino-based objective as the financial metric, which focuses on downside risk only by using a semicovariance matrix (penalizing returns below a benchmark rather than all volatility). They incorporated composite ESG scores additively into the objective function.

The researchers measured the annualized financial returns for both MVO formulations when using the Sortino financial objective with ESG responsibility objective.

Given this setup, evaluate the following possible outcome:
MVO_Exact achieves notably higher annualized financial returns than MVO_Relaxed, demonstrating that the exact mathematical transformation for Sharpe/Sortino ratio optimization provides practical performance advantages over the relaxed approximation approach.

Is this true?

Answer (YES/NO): NO